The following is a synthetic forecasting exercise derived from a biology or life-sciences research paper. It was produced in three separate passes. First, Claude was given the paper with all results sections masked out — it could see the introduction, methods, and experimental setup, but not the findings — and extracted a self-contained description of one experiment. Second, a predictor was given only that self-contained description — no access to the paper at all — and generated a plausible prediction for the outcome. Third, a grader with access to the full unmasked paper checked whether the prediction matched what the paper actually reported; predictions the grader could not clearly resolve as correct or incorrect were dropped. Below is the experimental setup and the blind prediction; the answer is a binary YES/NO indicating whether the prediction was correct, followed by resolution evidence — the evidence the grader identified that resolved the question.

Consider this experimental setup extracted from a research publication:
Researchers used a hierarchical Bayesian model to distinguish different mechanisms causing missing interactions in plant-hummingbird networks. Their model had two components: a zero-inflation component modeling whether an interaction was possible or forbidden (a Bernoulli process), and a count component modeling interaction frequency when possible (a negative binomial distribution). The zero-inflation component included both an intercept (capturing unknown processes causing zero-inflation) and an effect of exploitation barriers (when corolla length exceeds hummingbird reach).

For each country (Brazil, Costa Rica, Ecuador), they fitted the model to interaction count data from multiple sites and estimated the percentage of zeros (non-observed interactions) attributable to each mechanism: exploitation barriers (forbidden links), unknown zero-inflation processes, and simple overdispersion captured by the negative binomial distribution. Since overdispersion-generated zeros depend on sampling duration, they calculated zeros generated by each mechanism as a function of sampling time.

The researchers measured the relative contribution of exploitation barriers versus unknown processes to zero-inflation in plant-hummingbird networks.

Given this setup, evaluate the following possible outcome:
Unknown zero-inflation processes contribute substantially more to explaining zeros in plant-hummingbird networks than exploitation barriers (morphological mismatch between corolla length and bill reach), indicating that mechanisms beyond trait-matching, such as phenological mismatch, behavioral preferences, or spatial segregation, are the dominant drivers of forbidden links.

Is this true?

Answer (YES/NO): NO